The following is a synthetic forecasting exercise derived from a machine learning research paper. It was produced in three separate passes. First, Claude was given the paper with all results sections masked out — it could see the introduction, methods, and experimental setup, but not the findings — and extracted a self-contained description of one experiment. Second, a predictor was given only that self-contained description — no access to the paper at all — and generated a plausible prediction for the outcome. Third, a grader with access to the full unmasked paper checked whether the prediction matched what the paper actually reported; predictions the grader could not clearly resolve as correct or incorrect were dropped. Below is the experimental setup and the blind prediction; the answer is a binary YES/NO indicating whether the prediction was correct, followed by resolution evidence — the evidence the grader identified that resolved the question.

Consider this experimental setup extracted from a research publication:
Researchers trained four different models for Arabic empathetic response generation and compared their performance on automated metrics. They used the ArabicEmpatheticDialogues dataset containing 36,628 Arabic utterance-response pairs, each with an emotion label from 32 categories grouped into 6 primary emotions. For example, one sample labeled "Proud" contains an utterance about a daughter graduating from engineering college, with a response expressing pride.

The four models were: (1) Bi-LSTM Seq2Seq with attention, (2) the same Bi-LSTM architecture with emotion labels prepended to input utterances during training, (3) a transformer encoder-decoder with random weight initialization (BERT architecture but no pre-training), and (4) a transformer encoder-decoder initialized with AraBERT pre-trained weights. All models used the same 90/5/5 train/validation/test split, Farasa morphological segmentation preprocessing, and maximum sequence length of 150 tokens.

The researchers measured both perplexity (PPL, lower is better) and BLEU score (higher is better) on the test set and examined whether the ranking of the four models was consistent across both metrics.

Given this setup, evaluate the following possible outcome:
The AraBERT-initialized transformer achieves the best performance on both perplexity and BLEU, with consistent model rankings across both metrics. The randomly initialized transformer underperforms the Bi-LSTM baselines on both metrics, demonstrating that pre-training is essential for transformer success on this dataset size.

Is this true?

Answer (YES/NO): YES